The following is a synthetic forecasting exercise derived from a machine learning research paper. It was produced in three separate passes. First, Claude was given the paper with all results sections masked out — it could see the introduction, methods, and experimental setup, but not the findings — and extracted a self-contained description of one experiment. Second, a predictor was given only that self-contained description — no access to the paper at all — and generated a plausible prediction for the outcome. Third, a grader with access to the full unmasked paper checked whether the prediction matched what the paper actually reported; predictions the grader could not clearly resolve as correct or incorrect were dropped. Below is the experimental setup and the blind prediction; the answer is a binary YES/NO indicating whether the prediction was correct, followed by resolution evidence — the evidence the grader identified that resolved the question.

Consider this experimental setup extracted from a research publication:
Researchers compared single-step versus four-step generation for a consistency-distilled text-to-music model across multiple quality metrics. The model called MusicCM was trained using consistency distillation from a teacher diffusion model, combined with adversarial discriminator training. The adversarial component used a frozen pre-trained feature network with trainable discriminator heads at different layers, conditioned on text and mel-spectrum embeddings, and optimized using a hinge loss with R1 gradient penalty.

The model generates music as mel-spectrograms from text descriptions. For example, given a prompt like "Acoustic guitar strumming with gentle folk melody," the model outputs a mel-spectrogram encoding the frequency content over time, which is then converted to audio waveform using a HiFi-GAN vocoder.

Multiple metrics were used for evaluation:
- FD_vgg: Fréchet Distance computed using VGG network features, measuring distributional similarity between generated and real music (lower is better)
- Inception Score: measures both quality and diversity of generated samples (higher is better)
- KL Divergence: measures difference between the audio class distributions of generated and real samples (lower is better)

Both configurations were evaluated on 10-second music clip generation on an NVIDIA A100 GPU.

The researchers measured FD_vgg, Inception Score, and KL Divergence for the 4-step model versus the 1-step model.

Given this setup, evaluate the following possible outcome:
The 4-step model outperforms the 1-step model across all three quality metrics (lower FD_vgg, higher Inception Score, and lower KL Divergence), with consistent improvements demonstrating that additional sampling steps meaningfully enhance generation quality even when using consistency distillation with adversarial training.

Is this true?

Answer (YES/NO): YES